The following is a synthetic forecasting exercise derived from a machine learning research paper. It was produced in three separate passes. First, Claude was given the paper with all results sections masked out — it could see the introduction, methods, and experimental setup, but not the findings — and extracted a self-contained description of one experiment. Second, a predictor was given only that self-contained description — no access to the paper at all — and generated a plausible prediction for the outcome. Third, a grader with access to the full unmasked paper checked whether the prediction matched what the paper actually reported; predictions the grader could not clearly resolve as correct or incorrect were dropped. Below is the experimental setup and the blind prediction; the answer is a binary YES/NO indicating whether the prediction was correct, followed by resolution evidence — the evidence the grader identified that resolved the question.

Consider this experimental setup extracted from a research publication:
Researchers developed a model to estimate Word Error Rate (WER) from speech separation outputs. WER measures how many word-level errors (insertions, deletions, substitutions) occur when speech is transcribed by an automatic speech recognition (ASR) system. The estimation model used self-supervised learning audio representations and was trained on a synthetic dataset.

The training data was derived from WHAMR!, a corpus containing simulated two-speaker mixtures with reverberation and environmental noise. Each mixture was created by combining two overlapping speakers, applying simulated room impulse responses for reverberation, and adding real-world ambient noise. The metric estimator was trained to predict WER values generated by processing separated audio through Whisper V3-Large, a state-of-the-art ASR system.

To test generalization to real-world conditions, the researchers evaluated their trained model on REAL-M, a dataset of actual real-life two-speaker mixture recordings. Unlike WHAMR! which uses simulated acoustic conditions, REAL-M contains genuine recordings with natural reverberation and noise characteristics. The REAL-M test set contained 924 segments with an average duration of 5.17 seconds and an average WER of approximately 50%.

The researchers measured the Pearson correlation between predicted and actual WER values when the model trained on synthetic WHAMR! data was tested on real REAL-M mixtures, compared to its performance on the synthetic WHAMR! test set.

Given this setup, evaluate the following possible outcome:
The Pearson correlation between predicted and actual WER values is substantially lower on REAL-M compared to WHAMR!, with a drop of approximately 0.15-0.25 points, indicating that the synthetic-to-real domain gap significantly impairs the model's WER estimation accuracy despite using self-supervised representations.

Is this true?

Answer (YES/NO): YES